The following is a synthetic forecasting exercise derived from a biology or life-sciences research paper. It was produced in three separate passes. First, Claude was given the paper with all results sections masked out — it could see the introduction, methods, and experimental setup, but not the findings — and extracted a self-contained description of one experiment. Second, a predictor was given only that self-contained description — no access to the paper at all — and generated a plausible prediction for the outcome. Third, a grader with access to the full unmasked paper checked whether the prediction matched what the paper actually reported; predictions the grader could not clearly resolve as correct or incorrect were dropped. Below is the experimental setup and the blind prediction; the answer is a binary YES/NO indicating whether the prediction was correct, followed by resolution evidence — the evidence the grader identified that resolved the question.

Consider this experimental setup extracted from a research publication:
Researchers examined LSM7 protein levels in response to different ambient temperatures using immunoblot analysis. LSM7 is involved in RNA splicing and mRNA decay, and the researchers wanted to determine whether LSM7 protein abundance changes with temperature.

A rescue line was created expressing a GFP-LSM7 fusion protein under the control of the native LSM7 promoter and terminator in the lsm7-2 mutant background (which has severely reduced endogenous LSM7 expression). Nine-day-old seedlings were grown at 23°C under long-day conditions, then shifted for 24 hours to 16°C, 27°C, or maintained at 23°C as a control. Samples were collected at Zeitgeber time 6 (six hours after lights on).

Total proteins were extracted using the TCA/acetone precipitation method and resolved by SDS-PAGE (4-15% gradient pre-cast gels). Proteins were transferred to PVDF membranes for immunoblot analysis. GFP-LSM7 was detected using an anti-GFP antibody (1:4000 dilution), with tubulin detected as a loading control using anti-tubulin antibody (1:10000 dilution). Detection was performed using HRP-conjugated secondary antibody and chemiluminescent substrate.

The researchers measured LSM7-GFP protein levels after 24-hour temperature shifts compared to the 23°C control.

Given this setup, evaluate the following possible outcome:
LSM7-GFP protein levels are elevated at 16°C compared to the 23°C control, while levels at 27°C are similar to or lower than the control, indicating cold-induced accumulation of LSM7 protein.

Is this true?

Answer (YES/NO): NO